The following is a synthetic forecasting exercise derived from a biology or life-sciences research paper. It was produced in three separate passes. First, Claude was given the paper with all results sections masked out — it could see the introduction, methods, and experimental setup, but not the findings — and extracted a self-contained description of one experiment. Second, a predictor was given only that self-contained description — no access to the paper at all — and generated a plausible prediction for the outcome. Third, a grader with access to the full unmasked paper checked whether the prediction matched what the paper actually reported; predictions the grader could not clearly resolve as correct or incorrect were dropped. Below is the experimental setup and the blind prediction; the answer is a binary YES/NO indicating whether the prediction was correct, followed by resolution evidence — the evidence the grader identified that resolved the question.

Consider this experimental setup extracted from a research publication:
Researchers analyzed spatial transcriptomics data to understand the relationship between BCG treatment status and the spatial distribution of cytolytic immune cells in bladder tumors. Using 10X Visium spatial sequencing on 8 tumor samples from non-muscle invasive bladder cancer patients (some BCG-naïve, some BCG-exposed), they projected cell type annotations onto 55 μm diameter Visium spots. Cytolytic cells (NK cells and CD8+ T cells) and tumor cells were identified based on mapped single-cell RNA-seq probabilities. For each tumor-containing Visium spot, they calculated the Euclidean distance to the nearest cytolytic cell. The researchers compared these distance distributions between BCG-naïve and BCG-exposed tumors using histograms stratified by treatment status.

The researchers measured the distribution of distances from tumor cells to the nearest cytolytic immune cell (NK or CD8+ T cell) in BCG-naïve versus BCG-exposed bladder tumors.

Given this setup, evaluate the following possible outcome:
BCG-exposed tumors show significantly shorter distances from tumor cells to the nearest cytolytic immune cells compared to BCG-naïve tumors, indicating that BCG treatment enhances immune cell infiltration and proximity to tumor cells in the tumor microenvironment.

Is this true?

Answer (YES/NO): YES